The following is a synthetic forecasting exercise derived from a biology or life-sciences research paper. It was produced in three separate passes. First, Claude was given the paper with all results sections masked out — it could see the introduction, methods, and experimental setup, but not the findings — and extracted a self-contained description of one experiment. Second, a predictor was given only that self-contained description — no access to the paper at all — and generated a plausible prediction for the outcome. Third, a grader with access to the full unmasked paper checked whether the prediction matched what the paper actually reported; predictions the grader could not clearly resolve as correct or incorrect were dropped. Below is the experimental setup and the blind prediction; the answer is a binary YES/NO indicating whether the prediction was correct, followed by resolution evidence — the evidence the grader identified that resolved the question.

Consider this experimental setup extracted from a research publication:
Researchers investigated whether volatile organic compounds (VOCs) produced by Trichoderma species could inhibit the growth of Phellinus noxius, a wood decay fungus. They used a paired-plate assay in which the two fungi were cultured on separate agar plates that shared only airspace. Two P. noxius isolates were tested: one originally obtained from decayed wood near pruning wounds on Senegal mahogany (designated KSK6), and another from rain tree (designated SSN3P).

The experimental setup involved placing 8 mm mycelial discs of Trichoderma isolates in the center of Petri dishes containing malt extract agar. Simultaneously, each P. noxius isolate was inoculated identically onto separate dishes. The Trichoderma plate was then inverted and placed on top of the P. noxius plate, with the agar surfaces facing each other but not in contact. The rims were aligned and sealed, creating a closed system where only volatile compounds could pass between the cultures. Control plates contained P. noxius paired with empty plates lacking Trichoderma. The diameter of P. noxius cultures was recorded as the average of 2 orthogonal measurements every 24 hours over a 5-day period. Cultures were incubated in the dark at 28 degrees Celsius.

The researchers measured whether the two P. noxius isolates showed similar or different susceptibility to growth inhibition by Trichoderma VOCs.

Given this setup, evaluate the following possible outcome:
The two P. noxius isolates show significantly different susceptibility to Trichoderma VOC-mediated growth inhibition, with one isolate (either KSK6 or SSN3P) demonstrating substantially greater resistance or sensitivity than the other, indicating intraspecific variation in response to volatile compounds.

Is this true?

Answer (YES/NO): YES